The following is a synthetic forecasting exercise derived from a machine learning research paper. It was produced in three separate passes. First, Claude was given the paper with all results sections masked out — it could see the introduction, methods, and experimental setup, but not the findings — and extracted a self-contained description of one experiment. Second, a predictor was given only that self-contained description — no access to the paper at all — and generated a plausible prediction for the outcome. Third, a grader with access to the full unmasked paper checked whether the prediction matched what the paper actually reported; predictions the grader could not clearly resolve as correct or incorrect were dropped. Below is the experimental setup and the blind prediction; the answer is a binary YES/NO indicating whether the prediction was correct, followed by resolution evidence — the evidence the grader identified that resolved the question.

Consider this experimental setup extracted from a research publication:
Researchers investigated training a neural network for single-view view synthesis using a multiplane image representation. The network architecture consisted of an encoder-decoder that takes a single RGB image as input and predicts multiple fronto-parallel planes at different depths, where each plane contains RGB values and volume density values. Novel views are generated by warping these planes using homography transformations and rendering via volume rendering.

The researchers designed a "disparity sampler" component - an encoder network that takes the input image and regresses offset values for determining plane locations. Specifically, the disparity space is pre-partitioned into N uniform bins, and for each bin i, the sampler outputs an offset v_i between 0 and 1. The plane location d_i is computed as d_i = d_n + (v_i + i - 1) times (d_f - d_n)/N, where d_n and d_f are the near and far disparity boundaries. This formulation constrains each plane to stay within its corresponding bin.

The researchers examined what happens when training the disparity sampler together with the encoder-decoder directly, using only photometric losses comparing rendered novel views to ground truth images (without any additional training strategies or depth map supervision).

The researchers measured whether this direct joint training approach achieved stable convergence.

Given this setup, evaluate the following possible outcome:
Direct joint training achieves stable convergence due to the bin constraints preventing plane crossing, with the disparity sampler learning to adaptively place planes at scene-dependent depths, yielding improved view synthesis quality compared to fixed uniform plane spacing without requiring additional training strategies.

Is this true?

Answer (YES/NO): NO